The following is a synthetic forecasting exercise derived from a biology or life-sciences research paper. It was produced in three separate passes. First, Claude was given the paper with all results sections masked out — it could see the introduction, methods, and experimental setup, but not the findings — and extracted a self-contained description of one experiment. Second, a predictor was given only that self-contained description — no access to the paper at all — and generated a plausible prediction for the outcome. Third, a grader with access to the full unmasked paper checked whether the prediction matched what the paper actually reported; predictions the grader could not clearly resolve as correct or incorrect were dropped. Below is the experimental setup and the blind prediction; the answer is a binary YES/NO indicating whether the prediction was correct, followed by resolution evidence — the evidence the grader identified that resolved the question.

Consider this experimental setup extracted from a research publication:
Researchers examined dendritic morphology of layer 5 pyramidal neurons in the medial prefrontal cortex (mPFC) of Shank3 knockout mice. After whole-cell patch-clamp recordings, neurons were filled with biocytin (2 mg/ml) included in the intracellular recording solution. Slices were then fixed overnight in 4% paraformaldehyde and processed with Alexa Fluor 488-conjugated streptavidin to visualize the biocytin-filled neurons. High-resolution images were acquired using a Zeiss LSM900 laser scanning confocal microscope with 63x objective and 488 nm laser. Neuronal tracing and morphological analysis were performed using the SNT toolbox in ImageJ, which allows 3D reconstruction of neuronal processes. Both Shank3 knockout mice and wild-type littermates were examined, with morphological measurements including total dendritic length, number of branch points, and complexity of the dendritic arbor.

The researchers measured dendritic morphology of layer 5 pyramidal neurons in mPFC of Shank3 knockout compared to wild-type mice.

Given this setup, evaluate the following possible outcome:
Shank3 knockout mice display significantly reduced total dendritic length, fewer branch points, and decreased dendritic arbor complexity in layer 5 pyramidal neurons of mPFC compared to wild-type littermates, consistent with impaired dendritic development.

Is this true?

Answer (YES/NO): NO